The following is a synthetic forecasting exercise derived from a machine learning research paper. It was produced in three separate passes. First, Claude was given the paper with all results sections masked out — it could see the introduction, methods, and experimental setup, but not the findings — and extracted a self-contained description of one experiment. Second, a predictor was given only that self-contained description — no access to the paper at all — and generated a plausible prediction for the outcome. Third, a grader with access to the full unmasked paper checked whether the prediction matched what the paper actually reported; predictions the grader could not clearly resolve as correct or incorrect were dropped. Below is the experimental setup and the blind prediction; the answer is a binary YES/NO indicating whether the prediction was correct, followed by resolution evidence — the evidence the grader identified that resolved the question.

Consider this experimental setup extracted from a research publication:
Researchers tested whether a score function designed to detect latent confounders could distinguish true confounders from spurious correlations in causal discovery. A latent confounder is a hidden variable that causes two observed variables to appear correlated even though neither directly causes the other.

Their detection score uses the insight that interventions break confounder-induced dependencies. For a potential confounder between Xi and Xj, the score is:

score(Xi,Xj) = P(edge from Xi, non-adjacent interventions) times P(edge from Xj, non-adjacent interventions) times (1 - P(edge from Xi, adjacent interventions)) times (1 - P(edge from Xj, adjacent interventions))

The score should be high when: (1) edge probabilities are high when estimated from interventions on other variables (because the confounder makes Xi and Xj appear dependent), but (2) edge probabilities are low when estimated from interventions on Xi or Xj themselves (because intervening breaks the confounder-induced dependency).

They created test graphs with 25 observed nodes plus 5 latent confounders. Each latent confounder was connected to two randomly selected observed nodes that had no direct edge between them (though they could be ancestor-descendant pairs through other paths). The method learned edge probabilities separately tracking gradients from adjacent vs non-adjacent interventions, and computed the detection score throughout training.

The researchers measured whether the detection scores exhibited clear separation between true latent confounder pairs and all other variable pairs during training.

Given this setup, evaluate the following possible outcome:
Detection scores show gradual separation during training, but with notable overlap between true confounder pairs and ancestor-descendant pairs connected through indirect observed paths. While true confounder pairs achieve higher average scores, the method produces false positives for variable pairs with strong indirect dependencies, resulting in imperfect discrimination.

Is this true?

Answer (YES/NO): NO